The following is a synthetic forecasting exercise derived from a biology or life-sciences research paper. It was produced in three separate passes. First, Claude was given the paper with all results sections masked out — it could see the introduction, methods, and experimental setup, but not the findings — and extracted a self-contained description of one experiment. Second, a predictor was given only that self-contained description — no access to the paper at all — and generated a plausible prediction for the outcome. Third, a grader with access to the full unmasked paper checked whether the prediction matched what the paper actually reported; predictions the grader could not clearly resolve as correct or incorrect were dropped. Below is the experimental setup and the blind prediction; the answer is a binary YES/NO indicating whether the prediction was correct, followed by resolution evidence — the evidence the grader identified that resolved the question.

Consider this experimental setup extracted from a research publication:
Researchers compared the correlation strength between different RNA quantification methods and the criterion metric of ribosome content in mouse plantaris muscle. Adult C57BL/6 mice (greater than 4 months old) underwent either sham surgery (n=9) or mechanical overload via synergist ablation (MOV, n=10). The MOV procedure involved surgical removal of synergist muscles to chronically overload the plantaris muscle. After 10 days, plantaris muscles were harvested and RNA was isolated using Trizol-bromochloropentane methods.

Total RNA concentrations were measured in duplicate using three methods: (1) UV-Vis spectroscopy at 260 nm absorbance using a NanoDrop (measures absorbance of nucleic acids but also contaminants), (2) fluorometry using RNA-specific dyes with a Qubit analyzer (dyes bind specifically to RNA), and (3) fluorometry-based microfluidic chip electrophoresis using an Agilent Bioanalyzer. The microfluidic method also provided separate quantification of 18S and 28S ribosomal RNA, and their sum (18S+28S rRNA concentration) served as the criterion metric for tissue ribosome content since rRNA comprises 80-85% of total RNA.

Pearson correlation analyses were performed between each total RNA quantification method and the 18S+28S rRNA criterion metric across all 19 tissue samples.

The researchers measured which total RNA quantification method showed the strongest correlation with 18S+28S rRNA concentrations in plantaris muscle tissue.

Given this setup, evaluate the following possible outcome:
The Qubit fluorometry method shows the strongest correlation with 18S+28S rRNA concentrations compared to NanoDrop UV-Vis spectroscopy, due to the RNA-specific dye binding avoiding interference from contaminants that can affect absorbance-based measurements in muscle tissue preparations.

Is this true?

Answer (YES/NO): NO